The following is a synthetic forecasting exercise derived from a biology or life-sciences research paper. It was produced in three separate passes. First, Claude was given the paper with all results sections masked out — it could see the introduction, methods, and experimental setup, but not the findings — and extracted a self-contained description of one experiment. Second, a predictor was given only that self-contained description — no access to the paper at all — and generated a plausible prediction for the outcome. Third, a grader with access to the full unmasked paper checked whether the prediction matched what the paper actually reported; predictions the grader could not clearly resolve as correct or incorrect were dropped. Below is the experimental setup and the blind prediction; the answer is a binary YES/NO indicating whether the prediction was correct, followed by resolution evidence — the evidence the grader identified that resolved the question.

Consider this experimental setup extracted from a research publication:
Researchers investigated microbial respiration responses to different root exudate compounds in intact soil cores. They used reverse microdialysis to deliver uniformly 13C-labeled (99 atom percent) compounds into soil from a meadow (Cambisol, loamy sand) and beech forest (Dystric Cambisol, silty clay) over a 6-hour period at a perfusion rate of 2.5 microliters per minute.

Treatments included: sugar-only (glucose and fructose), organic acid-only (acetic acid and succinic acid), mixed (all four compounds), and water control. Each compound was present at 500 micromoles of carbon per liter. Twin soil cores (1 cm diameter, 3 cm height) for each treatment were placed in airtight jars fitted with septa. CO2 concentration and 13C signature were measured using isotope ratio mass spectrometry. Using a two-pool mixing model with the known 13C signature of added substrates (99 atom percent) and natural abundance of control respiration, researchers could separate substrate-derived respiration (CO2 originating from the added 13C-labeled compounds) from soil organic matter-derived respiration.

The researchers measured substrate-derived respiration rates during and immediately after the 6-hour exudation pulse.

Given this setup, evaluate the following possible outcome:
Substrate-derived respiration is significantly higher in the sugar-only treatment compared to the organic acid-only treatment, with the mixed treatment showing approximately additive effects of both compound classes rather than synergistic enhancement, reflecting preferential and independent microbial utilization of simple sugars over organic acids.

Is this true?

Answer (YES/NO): NO